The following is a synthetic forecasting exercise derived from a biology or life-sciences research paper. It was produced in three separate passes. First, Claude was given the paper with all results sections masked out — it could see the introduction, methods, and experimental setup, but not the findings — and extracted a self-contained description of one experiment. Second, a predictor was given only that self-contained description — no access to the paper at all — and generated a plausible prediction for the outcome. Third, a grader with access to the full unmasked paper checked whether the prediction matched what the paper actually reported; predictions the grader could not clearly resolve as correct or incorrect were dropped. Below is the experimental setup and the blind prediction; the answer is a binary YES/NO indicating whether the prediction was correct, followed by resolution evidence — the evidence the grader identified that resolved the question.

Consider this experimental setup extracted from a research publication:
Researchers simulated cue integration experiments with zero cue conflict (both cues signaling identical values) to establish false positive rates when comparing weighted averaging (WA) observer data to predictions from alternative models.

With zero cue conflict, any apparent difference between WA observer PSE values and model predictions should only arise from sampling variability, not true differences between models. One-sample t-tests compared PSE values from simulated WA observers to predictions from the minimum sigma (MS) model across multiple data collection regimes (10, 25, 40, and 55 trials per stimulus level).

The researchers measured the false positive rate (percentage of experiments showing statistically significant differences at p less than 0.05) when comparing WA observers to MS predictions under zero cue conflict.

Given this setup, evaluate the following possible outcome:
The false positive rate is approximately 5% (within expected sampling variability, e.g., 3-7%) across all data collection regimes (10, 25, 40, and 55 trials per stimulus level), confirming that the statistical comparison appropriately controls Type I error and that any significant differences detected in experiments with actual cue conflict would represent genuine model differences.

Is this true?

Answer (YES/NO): NO